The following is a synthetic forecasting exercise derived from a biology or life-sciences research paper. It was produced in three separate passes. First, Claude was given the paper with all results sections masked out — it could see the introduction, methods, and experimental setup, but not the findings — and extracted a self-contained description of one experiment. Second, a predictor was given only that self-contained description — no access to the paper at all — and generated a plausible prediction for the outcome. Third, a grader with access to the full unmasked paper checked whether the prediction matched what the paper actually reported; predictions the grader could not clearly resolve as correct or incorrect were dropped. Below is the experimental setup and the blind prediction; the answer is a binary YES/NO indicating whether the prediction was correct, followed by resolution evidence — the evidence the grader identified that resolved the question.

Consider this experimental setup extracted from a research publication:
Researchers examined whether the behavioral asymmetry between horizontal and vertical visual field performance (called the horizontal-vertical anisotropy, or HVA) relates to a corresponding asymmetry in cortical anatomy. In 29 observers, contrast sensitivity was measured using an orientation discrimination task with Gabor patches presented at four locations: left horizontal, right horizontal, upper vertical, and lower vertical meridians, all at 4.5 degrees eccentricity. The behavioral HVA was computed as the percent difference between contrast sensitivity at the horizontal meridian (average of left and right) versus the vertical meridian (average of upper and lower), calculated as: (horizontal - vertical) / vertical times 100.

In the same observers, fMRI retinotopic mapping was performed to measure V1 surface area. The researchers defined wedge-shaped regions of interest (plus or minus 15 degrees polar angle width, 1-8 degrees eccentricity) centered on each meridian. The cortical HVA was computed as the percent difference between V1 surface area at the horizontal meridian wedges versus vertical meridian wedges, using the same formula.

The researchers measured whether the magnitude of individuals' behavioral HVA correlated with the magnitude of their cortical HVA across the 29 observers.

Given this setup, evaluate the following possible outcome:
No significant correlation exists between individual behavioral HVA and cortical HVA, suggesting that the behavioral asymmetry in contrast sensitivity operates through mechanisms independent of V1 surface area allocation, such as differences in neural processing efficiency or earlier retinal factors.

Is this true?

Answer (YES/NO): NO